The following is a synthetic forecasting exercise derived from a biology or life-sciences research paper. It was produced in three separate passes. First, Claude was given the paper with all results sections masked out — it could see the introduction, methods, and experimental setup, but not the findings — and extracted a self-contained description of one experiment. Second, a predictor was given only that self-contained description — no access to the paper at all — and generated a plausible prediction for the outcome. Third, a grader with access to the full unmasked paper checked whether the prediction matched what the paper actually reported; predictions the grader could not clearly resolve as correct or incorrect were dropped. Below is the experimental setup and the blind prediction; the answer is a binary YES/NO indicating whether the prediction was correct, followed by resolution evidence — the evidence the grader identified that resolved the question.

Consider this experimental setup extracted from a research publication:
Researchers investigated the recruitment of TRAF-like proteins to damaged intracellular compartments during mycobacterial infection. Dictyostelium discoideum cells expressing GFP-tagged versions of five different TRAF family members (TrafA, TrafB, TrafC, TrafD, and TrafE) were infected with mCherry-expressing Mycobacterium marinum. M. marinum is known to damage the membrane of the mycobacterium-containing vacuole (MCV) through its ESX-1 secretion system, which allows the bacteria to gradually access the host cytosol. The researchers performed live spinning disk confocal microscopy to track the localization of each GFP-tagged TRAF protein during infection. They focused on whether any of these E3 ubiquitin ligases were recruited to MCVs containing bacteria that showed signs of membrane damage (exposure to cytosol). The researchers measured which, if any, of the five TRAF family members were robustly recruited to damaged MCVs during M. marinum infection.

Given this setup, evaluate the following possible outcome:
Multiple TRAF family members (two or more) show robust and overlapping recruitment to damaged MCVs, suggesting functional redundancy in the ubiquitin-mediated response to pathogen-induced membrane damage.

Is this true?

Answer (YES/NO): NO